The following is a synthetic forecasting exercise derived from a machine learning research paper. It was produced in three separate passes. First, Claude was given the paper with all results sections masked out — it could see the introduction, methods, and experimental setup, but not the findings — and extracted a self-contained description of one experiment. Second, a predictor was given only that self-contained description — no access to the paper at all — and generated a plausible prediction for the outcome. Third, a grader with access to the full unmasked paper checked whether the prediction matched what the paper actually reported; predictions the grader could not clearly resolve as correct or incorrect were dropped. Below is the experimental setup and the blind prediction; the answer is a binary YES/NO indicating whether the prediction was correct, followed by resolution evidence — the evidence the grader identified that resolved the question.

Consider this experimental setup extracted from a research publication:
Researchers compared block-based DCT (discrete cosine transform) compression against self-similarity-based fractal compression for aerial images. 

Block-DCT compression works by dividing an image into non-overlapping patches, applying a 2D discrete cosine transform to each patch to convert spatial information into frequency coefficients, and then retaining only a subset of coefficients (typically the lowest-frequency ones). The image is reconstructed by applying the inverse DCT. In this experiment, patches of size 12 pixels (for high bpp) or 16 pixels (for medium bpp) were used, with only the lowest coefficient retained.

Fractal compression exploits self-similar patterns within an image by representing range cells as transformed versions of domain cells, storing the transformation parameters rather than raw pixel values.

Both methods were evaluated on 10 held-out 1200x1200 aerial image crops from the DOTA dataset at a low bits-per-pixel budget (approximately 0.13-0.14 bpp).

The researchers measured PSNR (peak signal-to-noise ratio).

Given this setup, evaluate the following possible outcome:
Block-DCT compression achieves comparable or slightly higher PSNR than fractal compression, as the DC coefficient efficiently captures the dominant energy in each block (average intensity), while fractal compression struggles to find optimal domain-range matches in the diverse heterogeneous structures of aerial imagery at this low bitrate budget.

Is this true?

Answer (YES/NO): YES